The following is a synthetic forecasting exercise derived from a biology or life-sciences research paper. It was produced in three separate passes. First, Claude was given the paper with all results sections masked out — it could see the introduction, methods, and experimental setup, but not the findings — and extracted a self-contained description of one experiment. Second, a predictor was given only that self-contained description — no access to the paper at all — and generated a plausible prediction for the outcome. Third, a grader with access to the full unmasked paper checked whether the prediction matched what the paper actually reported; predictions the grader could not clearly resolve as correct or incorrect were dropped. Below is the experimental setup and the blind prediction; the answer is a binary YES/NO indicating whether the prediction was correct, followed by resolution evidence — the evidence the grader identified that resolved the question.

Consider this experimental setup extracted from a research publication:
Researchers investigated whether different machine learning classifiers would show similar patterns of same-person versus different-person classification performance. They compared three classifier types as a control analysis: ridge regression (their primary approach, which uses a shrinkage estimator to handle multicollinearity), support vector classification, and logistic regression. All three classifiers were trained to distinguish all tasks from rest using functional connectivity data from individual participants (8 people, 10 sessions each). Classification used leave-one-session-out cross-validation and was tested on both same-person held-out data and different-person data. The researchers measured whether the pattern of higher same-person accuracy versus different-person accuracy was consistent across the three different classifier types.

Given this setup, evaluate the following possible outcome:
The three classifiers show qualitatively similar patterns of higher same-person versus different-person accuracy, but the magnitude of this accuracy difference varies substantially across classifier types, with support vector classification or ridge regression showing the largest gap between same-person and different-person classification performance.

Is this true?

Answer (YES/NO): NO